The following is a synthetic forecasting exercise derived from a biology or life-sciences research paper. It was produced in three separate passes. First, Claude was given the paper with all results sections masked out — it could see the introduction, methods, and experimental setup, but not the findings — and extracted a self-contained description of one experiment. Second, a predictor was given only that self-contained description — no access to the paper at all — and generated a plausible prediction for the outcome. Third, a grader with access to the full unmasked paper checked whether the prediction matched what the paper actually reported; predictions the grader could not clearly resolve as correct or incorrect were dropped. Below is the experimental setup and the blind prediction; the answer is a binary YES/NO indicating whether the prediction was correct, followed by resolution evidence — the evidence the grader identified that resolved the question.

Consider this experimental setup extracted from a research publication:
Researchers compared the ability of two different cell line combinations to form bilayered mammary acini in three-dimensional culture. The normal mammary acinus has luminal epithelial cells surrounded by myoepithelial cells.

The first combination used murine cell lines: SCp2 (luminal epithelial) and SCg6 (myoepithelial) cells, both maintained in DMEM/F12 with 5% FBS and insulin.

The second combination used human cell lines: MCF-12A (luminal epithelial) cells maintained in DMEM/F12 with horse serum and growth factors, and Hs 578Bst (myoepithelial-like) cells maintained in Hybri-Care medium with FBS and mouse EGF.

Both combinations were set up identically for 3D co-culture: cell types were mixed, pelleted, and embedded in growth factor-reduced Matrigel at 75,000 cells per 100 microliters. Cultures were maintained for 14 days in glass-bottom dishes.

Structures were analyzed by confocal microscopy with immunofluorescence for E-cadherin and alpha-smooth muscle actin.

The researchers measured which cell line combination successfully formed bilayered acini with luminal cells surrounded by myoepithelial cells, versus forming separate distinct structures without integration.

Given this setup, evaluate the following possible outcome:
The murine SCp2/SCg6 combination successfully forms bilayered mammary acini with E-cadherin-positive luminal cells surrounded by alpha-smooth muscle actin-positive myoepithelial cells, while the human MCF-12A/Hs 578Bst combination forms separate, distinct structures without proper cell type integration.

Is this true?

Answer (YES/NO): NO